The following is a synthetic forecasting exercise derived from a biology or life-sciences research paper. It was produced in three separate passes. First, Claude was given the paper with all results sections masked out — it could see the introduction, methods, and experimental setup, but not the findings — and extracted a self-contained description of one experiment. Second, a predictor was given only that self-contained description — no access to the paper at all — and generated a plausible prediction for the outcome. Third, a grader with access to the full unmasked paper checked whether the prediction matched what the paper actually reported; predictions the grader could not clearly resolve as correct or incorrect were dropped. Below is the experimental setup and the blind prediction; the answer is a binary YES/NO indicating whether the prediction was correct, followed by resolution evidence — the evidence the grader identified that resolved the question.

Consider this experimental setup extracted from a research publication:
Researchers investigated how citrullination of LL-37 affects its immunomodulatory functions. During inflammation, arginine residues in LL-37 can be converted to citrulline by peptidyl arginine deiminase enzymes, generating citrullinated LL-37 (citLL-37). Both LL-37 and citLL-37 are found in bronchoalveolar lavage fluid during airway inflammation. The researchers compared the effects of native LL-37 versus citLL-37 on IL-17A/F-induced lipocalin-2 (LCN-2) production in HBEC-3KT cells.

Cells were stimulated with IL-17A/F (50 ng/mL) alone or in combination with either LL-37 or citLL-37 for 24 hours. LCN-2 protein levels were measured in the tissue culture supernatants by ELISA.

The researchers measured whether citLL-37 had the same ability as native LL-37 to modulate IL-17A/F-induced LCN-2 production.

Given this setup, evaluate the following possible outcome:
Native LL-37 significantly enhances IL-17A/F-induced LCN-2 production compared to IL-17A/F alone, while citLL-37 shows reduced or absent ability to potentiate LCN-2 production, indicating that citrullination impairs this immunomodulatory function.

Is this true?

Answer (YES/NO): NO